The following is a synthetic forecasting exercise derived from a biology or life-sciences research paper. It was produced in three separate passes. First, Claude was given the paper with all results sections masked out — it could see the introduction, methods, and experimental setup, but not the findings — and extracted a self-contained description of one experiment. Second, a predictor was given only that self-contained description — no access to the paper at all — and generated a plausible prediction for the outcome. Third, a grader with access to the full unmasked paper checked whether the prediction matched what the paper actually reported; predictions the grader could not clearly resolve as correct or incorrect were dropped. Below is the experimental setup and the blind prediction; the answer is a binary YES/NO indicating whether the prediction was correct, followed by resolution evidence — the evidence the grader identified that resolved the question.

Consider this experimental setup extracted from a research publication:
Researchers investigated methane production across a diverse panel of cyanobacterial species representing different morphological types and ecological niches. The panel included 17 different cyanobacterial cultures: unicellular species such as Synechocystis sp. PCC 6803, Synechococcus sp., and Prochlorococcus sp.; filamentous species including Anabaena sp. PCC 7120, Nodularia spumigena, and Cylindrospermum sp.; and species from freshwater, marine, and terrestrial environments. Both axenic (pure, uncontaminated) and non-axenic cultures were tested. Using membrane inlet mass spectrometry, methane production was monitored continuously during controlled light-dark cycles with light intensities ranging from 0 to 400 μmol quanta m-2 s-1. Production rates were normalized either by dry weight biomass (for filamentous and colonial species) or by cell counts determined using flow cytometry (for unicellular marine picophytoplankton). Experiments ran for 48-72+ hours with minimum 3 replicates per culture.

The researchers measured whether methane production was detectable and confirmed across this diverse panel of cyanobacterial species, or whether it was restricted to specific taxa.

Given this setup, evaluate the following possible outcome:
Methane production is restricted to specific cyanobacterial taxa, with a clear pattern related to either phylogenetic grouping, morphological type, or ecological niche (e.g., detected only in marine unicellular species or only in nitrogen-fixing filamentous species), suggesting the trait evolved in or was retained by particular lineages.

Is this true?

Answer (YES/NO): NO